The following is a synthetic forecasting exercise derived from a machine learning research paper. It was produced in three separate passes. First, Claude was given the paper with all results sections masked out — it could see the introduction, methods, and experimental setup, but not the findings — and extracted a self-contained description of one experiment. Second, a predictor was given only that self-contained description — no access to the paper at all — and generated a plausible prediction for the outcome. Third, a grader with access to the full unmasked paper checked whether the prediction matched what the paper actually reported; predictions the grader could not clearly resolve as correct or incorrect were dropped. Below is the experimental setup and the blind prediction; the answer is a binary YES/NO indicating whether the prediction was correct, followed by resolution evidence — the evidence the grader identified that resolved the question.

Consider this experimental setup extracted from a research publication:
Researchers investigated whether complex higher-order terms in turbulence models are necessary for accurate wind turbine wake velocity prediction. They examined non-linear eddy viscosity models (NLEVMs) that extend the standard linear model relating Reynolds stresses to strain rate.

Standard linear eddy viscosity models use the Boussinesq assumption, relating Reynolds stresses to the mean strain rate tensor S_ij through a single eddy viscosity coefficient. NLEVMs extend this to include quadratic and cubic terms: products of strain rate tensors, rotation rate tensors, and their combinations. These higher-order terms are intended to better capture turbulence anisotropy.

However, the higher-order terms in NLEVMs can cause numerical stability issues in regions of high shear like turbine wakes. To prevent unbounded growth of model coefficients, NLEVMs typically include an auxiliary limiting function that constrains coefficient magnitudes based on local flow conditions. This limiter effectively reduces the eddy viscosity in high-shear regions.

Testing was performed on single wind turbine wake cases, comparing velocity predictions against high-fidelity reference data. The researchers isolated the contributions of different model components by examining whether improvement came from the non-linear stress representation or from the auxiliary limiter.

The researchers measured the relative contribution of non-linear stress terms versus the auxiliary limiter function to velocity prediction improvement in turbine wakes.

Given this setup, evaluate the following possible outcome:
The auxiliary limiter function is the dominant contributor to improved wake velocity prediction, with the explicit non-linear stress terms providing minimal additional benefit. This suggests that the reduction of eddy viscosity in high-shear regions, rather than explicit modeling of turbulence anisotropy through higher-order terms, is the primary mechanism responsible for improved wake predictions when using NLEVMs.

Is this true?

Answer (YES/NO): YES